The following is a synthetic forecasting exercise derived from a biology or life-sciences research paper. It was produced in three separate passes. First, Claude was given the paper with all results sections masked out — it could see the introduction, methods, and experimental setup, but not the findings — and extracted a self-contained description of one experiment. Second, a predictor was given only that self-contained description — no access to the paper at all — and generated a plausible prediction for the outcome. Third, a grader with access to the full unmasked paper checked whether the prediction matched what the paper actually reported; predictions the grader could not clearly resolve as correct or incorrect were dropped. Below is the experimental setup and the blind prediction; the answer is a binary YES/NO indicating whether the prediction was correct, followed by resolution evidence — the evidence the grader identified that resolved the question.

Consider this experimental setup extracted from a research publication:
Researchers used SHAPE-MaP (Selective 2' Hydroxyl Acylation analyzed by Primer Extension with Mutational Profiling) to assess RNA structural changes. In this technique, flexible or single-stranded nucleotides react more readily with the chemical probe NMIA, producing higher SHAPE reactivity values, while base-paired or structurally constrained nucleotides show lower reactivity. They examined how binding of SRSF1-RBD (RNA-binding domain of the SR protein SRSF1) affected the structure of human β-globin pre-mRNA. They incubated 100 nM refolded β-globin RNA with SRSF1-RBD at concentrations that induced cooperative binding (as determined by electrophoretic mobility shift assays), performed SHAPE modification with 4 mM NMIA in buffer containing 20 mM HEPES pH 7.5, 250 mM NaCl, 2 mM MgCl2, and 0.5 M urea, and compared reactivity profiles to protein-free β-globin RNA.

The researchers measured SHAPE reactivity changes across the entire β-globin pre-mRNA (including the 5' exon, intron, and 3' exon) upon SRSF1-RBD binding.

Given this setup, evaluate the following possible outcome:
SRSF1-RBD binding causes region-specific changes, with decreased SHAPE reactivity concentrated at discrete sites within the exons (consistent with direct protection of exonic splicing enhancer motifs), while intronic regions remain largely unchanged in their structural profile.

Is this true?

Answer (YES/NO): NO